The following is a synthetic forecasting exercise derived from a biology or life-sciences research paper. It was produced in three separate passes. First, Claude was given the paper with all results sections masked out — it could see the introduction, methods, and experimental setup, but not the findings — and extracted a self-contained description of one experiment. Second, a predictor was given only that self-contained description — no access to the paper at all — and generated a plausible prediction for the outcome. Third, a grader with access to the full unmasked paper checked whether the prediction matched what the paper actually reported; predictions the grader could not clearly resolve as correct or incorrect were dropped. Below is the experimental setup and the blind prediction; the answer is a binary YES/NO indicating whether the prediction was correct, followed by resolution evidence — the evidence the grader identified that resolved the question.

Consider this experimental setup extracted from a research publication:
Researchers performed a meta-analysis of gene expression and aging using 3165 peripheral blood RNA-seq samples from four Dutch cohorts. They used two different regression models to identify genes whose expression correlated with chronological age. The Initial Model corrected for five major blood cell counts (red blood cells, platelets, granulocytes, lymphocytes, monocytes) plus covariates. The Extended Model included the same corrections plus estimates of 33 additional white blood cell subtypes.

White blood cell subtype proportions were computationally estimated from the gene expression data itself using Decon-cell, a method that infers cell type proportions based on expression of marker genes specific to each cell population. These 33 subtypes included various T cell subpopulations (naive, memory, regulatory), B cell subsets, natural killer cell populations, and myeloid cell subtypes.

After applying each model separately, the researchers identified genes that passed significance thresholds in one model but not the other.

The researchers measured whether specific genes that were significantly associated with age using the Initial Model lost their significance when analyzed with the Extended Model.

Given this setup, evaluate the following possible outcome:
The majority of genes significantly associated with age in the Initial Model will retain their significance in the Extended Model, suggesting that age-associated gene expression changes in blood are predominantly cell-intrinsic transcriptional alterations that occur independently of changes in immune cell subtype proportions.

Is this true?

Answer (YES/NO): NO